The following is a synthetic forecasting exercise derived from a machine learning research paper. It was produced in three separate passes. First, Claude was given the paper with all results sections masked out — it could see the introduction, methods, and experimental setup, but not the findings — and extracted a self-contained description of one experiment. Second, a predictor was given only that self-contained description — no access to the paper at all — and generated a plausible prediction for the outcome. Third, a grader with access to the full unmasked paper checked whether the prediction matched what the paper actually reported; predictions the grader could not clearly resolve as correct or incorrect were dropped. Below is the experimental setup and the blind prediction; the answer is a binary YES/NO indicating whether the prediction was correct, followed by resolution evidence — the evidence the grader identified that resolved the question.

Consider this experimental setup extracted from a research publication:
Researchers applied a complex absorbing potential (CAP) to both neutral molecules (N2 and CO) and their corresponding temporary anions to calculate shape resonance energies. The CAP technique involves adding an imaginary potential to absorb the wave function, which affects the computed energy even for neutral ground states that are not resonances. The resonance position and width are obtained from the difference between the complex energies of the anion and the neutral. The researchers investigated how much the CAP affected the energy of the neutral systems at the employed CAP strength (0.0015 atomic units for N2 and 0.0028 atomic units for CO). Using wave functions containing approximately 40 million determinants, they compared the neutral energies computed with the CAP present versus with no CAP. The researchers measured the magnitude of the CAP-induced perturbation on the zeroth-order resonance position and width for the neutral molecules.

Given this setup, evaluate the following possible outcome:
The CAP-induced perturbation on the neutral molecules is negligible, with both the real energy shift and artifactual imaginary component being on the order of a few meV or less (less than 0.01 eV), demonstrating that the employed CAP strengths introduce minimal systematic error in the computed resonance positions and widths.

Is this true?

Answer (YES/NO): YES